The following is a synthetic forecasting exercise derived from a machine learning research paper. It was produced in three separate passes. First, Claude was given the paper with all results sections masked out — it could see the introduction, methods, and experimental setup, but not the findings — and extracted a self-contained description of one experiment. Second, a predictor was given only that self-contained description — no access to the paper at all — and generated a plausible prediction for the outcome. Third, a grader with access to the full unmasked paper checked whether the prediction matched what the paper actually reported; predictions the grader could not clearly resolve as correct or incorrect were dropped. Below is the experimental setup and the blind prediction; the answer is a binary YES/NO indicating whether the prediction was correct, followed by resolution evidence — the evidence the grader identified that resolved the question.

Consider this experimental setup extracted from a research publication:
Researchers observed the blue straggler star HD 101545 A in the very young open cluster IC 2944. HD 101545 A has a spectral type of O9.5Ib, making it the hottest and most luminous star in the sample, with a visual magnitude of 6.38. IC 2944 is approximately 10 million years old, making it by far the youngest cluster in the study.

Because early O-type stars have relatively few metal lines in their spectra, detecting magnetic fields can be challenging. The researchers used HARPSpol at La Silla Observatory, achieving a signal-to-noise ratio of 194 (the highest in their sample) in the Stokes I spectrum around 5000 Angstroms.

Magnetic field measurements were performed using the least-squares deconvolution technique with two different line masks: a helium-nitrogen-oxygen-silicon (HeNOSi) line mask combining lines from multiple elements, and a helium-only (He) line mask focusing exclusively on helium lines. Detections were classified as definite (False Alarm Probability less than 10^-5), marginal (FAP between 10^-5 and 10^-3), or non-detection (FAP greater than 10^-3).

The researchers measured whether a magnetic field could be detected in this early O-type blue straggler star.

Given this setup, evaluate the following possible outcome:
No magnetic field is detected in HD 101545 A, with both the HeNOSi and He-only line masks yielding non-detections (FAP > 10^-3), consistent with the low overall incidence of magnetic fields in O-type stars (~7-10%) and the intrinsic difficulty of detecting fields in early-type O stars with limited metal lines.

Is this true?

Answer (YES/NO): NO